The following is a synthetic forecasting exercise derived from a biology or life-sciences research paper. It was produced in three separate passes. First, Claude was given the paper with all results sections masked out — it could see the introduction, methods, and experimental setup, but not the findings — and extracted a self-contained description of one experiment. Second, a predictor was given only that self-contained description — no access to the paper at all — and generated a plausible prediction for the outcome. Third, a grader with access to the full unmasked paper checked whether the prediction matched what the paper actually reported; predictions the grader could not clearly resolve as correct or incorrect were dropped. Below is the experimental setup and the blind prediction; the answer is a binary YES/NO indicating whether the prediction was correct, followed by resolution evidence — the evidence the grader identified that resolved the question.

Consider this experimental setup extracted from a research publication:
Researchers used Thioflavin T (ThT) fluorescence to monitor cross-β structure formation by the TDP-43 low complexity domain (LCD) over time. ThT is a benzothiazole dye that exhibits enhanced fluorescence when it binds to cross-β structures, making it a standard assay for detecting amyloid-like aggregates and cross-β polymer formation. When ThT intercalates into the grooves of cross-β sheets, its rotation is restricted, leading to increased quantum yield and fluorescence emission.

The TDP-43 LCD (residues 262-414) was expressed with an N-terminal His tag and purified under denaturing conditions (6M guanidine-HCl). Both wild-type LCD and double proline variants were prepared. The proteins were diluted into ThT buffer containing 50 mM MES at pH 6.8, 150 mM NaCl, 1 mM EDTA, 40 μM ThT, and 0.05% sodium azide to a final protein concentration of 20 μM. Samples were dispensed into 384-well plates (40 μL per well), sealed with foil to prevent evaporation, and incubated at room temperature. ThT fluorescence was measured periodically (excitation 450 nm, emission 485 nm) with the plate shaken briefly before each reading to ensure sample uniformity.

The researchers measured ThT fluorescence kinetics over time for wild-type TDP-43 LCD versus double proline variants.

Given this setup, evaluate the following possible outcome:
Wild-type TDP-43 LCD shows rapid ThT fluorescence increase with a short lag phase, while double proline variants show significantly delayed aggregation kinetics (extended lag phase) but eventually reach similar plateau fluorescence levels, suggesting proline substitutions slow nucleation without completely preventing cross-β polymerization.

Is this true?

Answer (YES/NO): NO